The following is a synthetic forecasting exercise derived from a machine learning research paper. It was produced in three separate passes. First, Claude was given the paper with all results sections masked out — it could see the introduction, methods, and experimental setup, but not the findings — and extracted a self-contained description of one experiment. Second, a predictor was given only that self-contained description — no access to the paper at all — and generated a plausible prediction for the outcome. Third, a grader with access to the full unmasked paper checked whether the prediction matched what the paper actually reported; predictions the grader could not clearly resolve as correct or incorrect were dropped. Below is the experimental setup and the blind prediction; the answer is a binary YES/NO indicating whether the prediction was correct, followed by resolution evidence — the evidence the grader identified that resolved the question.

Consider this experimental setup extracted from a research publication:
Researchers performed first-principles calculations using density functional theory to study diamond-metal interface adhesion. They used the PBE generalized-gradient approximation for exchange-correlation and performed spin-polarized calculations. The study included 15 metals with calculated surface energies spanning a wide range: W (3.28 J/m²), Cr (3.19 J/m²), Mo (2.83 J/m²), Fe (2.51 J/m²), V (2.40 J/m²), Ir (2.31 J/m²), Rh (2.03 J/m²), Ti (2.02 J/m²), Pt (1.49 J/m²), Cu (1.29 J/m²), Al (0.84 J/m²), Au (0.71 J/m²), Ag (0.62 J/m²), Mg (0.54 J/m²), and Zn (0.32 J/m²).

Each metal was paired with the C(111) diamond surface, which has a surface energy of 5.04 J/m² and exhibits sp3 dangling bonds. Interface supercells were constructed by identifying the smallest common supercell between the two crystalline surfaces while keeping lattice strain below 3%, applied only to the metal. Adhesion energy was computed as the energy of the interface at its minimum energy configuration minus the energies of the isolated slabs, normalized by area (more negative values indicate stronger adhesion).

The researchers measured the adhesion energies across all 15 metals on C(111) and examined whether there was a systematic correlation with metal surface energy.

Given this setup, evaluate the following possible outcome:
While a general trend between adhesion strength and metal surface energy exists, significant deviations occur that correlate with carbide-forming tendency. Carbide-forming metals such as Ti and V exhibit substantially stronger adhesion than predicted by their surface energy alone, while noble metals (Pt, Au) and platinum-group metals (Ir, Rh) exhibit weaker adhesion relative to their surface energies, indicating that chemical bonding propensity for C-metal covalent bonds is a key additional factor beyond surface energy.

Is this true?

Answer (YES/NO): NO